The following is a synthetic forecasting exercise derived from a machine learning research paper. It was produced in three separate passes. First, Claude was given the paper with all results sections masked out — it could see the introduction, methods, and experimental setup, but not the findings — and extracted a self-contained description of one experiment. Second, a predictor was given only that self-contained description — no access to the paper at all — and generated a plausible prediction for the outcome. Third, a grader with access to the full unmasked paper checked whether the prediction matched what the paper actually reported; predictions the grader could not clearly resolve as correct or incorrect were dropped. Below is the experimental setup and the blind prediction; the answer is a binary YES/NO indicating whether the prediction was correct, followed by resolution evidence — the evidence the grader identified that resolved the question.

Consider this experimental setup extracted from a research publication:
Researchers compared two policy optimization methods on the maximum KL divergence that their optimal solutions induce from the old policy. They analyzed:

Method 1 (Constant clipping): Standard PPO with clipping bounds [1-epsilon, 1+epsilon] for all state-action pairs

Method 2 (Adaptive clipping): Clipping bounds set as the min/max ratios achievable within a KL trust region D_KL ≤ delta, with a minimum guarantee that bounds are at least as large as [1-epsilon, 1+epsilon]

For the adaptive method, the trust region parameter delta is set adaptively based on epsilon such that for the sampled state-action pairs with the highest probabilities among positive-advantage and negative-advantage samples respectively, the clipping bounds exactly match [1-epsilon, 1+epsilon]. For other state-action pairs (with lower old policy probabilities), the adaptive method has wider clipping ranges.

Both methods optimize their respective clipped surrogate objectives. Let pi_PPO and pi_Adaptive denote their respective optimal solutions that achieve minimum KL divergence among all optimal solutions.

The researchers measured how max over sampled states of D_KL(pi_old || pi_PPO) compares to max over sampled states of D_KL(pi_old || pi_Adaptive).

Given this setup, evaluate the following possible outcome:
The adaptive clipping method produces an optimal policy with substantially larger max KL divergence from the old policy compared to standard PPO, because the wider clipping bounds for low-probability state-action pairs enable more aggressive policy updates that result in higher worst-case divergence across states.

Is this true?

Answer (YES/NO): NO